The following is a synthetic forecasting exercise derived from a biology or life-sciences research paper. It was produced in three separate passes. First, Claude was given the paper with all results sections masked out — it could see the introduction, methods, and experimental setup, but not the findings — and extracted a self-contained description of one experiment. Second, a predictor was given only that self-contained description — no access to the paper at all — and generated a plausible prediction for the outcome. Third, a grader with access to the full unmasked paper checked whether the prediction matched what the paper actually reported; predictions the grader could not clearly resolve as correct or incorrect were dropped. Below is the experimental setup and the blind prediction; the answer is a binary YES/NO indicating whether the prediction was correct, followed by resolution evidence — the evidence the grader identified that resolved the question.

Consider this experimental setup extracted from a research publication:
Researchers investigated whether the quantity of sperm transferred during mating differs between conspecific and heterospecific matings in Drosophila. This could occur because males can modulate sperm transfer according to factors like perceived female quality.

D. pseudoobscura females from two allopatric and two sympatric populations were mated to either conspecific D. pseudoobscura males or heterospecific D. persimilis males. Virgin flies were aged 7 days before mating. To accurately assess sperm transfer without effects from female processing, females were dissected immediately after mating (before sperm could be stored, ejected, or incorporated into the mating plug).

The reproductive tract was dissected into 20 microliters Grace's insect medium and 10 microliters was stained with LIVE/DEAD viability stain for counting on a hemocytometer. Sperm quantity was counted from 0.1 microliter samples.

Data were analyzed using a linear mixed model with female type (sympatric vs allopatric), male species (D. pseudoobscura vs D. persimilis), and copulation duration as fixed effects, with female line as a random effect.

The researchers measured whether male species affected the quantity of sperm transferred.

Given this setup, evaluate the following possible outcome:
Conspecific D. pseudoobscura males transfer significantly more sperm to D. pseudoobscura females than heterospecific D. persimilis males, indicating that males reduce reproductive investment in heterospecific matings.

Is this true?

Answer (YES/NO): NO